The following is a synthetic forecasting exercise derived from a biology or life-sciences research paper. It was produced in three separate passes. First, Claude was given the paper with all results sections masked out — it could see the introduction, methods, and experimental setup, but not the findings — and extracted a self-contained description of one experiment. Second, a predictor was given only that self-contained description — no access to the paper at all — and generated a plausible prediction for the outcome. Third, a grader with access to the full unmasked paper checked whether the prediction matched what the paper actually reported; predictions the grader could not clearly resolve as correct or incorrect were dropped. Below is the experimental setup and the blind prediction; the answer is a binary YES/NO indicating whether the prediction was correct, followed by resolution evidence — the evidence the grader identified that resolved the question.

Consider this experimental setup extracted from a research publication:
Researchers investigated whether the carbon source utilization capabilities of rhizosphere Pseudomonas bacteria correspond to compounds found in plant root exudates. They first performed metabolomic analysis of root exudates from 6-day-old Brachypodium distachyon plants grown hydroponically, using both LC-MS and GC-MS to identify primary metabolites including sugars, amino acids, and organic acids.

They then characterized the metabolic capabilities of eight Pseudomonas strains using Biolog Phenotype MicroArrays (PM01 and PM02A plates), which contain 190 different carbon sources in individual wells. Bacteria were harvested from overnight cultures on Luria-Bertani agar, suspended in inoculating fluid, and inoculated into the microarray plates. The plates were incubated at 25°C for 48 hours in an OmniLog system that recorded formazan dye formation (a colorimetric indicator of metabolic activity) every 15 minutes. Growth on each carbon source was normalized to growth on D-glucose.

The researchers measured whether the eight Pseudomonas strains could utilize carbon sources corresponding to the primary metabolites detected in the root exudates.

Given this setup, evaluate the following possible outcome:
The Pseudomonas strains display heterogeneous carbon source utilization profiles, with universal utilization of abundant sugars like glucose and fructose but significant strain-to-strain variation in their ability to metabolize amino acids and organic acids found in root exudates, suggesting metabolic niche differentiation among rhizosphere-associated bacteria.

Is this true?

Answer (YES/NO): NO